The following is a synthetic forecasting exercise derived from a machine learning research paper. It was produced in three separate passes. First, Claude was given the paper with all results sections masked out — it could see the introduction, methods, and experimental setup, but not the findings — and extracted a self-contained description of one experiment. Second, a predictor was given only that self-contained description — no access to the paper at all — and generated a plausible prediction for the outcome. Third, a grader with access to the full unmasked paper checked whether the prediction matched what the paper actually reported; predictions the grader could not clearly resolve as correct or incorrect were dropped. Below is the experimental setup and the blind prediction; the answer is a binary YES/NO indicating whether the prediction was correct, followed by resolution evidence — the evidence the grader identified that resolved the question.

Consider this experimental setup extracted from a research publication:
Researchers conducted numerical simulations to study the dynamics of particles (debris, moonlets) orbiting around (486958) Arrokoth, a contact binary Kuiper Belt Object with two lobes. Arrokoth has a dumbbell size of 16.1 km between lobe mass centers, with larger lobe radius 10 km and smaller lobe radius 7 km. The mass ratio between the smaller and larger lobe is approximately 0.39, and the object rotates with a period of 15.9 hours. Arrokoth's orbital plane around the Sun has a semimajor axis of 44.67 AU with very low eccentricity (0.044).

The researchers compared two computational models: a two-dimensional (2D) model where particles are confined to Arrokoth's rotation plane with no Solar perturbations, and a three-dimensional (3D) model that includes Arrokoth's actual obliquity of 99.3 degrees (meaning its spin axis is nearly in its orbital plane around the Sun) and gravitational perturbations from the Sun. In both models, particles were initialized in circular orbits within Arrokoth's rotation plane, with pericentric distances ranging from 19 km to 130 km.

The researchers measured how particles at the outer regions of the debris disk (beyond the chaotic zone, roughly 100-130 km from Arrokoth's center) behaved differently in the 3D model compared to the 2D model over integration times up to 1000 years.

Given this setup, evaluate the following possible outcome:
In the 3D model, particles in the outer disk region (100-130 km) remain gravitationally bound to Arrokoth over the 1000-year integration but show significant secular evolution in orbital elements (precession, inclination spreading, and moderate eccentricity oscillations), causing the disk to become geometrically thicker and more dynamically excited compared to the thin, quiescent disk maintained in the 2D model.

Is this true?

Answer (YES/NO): NO